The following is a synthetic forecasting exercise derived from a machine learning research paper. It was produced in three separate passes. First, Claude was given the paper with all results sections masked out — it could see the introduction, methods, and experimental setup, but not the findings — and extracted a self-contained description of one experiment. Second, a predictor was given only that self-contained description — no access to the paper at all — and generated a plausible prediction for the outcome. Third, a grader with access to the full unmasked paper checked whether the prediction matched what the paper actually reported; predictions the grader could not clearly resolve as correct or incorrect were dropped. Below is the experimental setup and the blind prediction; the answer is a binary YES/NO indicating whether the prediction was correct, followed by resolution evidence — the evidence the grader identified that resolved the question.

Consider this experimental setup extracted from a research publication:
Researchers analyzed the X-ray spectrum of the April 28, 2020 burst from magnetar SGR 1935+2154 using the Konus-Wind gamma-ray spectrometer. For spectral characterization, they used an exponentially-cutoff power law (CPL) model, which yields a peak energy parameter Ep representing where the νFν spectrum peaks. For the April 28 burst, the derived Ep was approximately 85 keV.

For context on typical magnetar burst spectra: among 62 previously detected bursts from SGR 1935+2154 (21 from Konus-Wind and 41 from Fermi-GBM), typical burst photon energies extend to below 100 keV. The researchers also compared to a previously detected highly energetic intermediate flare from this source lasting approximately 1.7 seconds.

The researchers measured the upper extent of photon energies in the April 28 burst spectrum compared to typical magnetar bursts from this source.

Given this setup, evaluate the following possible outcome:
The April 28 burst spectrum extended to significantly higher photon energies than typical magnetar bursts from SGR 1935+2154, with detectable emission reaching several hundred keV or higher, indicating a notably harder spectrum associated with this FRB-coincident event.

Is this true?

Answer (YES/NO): YES